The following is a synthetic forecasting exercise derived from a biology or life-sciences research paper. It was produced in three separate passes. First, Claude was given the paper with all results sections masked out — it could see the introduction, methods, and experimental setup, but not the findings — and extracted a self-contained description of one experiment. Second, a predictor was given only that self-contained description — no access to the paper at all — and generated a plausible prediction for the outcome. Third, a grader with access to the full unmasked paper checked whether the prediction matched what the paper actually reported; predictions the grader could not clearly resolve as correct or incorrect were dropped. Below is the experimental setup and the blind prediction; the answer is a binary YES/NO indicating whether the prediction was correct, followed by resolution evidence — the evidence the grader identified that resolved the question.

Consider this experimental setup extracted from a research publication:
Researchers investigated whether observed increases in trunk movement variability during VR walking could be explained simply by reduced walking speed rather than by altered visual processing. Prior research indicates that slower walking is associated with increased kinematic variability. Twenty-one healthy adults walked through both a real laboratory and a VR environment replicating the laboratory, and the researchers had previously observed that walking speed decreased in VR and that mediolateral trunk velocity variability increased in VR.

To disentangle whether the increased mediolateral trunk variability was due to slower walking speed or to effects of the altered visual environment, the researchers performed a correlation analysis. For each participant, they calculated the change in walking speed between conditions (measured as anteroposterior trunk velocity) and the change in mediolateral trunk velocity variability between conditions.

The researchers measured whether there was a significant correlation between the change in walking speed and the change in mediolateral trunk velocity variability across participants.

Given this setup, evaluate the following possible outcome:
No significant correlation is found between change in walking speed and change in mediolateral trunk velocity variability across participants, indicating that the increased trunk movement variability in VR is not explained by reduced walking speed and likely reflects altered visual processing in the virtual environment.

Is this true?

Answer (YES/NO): YES